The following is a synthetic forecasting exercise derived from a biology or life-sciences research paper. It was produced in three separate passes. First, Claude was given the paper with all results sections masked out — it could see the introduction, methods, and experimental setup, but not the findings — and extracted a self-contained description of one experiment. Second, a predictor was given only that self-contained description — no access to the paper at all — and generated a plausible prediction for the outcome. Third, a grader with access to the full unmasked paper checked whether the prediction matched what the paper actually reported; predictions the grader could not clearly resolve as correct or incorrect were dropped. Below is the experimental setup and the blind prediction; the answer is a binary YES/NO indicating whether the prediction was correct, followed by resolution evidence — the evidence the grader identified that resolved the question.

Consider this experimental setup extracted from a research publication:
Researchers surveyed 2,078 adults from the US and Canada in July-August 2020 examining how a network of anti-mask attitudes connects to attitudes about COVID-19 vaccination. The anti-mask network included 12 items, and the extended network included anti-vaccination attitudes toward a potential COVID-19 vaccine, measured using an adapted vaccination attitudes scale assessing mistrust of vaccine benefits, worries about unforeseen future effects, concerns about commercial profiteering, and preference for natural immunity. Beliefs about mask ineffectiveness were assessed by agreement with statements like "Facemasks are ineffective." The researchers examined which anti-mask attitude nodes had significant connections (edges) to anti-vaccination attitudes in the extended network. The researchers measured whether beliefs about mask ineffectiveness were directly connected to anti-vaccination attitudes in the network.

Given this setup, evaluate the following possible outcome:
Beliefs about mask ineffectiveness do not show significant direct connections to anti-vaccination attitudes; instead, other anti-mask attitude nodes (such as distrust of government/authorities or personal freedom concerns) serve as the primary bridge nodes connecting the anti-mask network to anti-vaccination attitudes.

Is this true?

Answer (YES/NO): NO